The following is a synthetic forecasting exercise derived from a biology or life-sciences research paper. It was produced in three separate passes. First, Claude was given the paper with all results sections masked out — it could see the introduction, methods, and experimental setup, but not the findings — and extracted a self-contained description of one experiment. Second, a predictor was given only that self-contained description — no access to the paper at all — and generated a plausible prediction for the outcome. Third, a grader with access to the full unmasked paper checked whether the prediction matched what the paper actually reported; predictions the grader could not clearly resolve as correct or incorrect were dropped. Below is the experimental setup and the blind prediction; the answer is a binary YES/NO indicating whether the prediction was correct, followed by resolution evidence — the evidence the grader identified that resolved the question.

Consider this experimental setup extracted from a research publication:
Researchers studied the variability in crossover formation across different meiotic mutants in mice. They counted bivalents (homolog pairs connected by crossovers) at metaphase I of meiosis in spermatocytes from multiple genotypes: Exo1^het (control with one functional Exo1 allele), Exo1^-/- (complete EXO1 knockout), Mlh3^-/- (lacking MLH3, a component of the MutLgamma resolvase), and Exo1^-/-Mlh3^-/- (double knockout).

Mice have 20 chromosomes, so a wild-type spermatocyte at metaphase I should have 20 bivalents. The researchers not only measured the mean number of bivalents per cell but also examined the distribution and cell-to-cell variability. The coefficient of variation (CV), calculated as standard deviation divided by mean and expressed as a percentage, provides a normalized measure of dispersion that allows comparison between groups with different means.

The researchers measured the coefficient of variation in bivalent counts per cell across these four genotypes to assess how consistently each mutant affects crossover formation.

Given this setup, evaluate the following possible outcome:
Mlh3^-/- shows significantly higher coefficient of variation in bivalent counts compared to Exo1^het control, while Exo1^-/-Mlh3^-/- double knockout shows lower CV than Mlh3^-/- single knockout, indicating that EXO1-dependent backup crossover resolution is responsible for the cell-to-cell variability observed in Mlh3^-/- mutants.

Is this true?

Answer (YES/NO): NO